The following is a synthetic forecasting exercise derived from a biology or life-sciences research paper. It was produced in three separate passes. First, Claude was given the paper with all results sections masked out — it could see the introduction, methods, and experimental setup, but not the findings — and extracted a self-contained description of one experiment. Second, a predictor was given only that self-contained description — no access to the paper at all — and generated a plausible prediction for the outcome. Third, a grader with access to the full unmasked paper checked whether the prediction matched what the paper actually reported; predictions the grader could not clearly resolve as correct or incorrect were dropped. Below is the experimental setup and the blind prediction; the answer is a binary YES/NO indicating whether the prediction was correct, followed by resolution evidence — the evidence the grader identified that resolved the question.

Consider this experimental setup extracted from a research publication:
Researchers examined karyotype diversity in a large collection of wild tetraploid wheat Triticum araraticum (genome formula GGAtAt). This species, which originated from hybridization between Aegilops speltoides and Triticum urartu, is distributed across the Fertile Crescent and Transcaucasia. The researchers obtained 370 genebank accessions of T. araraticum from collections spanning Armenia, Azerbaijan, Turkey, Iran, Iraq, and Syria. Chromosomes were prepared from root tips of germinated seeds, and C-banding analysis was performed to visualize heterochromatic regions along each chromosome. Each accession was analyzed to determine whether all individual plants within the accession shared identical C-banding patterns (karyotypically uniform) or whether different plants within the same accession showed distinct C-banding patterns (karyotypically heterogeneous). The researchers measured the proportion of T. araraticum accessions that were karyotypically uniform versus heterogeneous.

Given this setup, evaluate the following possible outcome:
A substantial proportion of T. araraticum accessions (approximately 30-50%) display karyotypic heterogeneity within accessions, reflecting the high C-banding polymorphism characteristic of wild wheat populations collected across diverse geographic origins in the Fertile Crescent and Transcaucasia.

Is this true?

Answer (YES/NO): NO